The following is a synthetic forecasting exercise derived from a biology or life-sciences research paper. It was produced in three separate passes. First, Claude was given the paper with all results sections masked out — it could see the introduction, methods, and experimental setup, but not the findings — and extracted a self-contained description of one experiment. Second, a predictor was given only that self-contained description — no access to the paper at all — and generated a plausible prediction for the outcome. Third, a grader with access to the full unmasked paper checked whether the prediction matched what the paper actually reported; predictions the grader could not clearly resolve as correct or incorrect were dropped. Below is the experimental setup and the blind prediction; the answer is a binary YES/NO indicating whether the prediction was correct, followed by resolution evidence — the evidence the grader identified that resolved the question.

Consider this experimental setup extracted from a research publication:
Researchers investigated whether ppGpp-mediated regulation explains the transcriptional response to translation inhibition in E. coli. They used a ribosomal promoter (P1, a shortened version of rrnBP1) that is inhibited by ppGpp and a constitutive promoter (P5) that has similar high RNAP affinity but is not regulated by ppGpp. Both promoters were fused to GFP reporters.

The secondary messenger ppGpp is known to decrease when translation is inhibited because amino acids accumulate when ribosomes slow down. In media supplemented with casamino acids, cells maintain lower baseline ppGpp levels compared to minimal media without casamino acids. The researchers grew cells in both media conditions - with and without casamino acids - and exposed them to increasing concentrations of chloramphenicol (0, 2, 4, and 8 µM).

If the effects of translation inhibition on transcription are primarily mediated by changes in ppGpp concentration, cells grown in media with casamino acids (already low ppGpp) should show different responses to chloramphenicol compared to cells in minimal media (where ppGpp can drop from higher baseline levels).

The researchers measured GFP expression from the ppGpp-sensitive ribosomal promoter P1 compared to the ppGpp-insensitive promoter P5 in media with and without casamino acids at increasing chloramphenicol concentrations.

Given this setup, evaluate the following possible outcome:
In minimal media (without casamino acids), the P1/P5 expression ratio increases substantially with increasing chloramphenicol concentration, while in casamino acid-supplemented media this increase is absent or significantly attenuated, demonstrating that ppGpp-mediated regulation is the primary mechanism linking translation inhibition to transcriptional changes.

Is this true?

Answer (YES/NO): NO